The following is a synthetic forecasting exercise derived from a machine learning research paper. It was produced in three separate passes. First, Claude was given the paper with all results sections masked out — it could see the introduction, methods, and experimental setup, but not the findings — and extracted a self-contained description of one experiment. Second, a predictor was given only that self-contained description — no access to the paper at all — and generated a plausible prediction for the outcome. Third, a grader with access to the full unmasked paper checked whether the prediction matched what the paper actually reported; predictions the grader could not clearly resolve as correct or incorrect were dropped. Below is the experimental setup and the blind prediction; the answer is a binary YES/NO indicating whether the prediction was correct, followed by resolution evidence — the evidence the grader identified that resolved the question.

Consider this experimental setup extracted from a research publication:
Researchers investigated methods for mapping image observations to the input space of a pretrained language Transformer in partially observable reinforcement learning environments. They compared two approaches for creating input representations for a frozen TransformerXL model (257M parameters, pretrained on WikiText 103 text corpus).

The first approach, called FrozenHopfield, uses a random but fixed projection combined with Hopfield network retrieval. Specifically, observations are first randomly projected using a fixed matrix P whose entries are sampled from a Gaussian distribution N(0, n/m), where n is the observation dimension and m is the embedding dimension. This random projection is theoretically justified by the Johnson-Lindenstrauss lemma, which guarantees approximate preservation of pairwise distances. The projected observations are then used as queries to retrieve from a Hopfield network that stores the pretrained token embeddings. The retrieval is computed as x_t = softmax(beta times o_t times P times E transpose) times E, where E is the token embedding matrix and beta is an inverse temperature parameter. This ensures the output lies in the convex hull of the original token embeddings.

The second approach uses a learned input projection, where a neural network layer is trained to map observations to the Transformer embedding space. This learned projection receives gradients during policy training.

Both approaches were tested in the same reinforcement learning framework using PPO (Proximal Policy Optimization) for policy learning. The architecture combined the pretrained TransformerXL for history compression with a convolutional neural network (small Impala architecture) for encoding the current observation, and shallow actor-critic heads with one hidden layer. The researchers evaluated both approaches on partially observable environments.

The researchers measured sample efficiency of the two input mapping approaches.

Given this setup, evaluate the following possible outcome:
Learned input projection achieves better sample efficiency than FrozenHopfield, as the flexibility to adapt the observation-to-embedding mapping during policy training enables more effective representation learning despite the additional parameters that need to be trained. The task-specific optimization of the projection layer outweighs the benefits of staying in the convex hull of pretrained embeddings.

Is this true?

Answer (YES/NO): NO